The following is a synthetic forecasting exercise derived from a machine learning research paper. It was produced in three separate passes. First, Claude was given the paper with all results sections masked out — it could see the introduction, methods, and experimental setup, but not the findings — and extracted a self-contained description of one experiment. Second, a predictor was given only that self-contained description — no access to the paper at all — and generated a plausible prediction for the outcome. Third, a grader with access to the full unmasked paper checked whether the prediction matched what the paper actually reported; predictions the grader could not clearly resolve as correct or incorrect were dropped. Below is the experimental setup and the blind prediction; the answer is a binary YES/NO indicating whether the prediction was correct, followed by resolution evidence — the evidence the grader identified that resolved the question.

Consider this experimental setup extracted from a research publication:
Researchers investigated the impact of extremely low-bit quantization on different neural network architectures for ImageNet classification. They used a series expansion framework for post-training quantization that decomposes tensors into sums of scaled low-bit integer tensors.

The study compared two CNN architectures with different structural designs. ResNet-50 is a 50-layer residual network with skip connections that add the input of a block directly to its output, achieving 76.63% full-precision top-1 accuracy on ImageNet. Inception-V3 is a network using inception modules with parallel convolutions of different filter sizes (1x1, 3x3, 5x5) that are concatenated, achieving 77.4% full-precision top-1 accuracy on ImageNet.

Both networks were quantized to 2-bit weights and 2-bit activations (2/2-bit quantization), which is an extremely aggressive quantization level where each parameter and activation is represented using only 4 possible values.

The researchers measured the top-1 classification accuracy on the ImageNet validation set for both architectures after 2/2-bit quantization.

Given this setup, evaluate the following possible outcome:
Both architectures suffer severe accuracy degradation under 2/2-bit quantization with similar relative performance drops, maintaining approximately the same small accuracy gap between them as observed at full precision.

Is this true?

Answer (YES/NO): NO